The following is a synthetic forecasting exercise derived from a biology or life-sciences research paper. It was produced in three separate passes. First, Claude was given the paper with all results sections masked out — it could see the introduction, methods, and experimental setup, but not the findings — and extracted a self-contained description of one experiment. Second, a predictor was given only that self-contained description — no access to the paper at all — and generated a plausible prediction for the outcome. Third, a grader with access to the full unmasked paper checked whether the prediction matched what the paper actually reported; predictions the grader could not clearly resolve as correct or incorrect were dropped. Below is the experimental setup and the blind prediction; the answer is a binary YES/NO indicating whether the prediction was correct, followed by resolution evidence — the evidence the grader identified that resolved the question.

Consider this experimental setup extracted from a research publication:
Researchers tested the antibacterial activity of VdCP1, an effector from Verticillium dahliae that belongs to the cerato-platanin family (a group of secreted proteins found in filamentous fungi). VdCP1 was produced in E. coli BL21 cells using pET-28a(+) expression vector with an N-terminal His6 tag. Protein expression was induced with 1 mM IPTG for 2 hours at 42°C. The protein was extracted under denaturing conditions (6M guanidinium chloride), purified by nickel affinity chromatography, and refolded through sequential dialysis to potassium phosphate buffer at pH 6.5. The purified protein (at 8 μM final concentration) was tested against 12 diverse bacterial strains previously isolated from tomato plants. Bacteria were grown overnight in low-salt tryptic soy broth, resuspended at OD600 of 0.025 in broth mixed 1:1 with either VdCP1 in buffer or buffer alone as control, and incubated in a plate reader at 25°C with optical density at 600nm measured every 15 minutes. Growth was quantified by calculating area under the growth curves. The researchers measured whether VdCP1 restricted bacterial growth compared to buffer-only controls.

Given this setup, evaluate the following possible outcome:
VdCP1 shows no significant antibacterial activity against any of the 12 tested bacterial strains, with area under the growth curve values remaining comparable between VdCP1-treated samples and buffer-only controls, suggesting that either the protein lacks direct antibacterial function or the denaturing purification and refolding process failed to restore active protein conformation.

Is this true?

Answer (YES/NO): NO